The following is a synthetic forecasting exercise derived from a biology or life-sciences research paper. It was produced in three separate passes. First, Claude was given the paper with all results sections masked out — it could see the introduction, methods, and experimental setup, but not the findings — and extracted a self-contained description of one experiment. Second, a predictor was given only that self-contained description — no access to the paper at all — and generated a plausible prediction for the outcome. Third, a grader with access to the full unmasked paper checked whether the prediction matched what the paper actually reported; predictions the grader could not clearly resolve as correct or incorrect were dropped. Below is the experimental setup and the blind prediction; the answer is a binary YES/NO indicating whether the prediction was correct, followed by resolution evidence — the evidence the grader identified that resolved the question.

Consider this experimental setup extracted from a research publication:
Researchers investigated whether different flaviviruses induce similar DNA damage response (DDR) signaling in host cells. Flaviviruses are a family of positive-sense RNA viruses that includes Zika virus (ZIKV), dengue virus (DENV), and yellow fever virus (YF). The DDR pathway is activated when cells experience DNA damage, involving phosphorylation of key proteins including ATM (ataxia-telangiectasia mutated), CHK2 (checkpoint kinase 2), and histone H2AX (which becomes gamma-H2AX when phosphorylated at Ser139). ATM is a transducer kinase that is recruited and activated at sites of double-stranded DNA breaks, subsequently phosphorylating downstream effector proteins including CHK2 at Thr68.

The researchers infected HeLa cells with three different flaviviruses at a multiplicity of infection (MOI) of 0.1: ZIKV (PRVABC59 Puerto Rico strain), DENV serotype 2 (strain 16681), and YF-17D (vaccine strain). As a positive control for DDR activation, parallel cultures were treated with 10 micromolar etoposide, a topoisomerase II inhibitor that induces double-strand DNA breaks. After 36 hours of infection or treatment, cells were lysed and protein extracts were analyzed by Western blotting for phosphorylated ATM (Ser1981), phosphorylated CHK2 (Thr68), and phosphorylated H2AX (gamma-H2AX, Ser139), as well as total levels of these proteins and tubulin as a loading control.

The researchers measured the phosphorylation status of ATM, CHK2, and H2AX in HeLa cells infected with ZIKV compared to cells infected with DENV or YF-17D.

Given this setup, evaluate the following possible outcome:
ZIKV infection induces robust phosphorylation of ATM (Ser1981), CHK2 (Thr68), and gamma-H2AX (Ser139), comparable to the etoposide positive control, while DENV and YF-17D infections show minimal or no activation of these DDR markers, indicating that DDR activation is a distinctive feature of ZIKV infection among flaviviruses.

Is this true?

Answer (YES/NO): YES